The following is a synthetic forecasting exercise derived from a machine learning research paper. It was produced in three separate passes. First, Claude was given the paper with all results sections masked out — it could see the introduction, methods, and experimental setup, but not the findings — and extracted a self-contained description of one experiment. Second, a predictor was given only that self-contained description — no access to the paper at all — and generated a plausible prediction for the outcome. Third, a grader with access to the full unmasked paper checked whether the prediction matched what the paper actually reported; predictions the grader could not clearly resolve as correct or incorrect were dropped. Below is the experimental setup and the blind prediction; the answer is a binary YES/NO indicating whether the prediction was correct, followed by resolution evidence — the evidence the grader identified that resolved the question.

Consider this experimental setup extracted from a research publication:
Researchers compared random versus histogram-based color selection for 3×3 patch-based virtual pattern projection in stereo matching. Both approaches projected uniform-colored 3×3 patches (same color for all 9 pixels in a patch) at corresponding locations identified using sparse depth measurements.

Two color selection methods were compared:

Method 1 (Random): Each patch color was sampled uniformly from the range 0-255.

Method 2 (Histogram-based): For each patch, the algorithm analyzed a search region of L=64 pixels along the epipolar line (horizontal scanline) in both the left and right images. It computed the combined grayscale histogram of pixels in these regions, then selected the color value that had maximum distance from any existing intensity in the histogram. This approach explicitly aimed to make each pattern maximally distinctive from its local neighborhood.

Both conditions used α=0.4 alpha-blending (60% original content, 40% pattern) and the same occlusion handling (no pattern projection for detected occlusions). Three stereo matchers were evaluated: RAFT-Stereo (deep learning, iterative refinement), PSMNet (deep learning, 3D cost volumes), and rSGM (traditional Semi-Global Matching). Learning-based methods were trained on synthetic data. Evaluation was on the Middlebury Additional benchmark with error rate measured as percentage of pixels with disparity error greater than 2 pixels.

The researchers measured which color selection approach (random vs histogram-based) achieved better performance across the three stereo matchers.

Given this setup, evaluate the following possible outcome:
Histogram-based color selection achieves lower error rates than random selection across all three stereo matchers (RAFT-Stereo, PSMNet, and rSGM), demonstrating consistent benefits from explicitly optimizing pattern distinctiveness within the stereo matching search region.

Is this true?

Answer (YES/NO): NO